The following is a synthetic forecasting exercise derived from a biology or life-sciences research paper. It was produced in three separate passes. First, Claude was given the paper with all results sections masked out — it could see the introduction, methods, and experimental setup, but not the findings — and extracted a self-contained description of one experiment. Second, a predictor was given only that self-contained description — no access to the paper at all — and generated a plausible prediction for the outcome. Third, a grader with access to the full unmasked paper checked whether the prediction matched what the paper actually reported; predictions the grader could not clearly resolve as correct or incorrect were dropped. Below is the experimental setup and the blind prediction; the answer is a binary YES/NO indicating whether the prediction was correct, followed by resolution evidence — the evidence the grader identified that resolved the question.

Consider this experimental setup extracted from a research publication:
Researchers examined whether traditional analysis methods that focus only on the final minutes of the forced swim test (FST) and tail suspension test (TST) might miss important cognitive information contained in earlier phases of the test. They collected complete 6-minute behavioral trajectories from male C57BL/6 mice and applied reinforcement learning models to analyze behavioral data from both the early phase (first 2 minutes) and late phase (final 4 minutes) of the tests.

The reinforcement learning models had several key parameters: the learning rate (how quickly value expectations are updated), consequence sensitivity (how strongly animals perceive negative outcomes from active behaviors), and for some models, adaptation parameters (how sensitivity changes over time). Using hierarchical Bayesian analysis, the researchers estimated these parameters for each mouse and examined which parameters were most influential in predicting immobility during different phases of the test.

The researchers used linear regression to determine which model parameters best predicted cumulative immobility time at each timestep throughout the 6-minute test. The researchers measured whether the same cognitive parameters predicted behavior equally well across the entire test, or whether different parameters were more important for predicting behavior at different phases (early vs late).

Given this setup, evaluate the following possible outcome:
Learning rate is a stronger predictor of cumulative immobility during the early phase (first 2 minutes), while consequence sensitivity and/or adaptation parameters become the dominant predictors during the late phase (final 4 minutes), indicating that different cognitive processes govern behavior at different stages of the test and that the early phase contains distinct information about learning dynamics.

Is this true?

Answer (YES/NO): YES